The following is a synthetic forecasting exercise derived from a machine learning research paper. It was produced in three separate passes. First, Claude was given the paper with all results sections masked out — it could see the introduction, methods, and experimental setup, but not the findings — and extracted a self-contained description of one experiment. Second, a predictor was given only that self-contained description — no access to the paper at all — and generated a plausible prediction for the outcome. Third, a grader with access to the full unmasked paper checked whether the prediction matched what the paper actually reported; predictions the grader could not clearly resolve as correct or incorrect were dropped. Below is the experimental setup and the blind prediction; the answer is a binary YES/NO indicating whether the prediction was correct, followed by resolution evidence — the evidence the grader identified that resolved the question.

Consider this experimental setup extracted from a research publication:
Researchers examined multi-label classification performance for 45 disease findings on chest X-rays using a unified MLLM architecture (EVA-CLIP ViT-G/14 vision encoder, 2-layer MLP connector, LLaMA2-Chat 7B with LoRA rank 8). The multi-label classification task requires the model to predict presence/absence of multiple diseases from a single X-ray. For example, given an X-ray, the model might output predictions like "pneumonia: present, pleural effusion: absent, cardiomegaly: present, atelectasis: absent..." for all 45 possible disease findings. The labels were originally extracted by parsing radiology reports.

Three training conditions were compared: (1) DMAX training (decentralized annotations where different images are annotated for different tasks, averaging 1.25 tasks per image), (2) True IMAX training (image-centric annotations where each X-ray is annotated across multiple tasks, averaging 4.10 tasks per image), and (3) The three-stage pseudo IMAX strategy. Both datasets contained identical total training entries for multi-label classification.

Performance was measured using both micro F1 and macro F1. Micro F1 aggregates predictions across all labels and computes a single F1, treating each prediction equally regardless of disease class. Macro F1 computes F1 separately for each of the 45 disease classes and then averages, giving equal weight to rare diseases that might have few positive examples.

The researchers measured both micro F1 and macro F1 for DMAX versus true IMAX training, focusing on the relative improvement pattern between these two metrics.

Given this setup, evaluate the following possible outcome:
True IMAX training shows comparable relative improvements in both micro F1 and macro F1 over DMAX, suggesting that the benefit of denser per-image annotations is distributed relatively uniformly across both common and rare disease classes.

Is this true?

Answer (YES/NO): NO